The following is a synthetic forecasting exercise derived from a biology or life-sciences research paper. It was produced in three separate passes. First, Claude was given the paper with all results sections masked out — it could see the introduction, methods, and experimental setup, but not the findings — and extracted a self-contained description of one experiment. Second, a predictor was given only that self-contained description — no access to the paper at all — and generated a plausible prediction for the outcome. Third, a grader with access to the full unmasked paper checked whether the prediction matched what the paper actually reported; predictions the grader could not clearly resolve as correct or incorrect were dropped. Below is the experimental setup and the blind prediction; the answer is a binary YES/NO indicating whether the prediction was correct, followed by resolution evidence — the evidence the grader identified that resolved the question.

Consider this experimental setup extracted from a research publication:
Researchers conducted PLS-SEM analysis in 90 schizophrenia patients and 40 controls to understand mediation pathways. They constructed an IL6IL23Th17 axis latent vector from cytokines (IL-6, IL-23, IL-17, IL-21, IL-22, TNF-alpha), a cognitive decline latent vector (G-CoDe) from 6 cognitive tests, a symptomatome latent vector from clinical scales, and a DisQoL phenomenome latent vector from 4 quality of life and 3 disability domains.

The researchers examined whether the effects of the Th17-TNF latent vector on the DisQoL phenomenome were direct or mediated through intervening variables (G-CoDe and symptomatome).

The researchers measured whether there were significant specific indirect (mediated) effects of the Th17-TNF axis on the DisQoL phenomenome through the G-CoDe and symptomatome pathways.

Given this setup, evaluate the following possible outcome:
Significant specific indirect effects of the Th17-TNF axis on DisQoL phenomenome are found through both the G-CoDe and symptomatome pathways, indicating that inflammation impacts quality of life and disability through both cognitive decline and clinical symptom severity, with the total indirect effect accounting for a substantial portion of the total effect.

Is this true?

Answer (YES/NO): YES